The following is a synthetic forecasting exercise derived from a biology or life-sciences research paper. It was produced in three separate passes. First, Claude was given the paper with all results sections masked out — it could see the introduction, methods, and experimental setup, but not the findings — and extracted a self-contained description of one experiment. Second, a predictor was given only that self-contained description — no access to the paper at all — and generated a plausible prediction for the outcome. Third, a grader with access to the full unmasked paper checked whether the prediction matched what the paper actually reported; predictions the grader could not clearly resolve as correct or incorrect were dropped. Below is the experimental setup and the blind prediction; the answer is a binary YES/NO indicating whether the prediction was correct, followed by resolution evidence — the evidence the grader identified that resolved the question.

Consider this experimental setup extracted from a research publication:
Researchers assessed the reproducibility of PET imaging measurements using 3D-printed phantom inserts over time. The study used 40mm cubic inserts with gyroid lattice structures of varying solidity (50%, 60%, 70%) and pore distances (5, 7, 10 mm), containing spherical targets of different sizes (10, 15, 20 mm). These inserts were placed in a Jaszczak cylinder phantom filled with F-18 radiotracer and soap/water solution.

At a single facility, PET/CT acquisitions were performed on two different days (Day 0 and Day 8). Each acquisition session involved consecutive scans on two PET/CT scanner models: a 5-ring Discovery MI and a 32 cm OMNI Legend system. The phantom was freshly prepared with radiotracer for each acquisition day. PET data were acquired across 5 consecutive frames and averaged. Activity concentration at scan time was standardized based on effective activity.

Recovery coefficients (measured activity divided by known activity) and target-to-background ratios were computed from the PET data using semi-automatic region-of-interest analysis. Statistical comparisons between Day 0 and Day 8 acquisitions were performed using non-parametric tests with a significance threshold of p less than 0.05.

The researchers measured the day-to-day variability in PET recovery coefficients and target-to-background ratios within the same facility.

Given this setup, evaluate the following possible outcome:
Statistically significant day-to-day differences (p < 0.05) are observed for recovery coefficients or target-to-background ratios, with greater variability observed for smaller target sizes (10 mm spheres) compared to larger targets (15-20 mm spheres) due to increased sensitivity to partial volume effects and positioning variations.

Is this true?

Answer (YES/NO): NO